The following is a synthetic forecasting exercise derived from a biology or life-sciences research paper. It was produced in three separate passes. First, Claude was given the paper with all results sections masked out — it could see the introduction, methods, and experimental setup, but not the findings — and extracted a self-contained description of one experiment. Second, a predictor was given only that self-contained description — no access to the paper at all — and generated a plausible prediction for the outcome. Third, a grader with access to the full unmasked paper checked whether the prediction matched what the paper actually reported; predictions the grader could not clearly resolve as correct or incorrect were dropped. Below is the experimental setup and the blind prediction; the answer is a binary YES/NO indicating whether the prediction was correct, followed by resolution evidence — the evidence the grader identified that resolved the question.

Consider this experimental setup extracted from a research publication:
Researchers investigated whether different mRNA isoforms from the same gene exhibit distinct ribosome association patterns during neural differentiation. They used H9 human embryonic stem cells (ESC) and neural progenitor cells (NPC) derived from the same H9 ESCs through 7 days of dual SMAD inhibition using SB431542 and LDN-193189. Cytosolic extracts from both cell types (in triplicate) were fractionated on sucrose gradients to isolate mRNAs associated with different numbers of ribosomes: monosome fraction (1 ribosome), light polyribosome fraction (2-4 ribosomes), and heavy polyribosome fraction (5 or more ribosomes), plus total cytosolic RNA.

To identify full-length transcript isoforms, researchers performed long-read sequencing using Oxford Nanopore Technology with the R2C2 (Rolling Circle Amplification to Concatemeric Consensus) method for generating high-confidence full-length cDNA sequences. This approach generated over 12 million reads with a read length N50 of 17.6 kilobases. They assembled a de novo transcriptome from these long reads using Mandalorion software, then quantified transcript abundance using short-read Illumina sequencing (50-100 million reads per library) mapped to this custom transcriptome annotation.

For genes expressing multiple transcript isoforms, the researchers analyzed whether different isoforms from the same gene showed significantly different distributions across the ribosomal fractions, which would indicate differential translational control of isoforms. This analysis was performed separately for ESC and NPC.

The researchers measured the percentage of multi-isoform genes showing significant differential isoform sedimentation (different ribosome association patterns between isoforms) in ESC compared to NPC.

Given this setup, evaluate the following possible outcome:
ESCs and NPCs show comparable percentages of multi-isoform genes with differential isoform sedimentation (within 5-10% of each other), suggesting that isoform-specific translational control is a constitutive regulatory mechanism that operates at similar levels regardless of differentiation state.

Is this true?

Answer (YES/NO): NO